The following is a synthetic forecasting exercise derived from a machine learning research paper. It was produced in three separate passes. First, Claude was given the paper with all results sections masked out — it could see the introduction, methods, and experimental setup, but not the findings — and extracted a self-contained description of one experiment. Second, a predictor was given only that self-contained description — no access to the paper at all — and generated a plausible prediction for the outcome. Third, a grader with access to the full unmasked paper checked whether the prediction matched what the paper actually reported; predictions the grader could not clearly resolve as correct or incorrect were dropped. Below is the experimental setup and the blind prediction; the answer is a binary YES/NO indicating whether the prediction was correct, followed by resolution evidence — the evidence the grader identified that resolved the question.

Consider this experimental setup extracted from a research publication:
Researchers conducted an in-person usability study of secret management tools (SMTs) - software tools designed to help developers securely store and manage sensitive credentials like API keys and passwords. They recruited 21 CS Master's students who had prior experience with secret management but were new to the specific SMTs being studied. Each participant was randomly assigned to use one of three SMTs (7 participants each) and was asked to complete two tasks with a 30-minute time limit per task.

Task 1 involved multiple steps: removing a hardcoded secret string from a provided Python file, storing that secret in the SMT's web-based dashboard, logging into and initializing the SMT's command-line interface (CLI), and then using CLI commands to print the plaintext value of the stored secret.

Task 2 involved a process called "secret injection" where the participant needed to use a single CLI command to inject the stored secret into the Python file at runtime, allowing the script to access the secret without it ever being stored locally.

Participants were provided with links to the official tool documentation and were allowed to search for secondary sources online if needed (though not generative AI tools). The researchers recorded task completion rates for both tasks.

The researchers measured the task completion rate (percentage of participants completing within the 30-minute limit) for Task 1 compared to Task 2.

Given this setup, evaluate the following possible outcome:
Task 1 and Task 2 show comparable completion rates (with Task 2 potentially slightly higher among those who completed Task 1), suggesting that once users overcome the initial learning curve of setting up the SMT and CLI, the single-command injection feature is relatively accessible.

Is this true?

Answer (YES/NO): NO